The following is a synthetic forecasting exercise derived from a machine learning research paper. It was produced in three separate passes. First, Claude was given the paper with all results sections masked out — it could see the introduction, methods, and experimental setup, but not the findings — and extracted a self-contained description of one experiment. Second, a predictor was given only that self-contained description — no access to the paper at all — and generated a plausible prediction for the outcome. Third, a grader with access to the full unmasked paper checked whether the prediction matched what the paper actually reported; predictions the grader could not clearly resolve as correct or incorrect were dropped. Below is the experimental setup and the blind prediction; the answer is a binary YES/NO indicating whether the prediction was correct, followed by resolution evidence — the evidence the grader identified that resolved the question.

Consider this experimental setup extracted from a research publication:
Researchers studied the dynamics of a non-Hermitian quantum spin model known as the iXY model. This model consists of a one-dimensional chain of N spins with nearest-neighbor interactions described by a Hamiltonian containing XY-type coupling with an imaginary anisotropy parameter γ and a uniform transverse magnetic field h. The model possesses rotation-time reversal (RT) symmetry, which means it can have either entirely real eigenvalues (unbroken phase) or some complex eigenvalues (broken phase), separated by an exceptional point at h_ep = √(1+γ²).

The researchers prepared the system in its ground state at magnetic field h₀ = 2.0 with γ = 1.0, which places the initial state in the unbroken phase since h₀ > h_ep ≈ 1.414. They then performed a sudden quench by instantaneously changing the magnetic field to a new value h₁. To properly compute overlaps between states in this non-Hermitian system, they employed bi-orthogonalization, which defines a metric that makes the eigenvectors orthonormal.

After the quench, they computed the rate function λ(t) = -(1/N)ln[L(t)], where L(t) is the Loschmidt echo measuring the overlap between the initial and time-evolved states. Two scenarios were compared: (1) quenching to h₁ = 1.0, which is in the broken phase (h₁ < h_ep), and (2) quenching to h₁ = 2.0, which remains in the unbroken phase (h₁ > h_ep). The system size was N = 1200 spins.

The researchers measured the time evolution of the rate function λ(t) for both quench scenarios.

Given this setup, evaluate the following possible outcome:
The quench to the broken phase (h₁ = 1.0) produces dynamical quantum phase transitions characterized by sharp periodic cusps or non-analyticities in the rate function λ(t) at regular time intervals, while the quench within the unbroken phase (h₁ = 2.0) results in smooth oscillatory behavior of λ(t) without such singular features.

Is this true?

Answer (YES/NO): NO